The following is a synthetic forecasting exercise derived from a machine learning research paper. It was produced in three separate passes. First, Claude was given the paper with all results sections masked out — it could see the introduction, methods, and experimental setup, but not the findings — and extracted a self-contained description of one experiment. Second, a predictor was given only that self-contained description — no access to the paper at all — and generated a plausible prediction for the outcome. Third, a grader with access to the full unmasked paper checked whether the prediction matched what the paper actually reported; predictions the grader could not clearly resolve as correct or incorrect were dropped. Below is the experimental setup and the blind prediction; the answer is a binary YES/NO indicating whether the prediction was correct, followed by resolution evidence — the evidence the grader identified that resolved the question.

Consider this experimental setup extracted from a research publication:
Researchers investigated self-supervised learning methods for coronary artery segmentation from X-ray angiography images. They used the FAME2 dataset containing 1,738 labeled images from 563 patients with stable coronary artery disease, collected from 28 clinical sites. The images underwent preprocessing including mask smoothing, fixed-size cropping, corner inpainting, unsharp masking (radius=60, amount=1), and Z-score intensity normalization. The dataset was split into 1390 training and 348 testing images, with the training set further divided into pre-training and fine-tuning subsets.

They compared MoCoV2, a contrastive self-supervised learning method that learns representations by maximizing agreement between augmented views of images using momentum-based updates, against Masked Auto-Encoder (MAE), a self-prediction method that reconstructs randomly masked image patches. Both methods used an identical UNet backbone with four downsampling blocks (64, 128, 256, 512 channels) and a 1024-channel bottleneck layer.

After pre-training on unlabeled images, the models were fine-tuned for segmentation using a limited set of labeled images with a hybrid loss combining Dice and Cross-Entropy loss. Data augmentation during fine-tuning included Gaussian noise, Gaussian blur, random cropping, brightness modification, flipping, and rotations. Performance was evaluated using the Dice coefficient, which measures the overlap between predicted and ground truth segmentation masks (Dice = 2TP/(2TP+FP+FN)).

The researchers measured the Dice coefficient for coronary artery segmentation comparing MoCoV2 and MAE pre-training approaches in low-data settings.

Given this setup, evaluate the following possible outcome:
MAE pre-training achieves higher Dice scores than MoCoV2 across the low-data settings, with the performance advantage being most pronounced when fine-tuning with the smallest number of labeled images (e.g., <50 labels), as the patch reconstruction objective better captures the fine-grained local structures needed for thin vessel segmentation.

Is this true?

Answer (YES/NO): NO